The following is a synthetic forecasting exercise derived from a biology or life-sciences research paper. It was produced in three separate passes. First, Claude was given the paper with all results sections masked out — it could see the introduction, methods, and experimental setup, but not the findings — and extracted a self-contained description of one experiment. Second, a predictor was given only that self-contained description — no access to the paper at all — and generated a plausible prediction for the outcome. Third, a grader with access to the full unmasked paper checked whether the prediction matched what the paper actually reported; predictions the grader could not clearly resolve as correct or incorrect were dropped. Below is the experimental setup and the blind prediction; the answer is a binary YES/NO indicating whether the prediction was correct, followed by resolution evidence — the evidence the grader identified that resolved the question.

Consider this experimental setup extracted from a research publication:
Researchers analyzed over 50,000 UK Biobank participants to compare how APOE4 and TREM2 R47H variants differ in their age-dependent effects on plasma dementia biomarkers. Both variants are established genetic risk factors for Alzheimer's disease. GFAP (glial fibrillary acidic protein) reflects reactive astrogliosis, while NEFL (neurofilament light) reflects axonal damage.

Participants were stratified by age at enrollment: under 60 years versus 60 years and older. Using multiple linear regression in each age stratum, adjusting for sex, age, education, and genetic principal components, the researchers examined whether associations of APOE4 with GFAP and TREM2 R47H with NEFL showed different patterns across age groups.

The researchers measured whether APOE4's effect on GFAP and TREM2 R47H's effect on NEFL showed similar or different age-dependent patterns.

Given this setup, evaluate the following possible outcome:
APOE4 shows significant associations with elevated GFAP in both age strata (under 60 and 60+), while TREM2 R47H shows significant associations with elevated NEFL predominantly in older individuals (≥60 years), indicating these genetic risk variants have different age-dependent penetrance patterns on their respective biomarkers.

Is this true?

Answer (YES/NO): NO